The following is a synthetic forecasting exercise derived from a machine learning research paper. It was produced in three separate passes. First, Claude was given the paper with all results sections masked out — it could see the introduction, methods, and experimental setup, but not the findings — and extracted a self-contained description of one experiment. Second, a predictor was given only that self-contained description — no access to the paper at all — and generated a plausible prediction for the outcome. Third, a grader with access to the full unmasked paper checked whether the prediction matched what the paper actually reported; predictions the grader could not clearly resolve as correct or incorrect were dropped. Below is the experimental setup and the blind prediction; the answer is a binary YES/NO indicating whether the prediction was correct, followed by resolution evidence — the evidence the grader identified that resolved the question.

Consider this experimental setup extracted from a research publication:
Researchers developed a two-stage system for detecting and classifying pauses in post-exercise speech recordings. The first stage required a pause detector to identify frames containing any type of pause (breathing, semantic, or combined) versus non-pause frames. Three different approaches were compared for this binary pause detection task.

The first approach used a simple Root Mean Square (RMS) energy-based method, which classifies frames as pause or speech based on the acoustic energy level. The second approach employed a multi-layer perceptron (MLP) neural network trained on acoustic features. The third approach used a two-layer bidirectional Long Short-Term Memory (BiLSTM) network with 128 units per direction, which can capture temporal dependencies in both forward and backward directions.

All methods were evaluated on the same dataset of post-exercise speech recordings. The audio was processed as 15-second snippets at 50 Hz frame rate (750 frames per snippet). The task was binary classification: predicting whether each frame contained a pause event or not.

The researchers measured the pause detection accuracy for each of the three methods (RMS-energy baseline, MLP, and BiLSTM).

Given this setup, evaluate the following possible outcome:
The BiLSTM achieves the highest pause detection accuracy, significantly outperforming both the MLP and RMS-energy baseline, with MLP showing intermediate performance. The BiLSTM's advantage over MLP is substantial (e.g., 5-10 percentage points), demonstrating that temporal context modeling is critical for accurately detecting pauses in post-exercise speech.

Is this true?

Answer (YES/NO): YES